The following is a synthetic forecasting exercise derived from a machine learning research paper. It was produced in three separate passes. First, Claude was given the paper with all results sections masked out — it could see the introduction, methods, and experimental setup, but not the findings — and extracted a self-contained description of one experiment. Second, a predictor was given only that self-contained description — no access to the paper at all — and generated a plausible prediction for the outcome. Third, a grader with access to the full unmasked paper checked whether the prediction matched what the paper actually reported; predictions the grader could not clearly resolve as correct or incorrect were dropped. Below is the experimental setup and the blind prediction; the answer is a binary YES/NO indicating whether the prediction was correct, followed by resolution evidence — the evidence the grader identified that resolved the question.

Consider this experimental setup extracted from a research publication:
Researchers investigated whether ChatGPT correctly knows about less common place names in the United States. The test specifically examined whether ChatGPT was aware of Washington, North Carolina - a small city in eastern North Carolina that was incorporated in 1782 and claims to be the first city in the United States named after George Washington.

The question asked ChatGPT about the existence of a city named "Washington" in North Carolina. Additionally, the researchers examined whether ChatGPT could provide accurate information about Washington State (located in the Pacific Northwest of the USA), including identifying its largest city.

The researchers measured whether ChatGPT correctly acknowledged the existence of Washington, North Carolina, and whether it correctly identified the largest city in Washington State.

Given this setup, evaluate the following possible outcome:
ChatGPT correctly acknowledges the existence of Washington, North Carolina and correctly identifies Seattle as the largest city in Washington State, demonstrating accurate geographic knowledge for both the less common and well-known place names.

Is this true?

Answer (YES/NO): NO